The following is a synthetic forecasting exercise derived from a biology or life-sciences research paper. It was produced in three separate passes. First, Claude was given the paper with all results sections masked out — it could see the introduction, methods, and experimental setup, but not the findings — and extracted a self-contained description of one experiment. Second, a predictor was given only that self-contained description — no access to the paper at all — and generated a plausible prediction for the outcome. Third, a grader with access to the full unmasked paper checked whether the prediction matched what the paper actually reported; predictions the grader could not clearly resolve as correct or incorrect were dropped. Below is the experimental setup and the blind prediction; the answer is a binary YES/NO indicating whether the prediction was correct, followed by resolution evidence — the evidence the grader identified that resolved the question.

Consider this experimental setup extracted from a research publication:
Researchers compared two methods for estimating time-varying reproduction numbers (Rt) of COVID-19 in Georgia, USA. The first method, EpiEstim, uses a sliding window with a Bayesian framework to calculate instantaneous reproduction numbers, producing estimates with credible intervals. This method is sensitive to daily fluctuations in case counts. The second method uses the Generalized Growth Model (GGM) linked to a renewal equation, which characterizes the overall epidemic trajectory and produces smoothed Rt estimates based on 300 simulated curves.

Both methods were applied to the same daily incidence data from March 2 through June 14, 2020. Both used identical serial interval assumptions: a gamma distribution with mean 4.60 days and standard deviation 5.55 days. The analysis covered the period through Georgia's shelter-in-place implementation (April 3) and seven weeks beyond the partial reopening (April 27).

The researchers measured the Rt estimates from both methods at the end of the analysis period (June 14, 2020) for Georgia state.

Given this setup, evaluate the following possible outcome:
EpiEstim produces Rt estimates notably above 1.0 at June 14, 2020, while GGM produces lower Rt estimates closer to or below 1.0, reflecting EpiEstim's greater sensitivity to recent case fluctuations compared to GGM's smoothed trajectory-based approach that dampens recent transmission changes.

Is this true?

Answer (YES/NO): YES